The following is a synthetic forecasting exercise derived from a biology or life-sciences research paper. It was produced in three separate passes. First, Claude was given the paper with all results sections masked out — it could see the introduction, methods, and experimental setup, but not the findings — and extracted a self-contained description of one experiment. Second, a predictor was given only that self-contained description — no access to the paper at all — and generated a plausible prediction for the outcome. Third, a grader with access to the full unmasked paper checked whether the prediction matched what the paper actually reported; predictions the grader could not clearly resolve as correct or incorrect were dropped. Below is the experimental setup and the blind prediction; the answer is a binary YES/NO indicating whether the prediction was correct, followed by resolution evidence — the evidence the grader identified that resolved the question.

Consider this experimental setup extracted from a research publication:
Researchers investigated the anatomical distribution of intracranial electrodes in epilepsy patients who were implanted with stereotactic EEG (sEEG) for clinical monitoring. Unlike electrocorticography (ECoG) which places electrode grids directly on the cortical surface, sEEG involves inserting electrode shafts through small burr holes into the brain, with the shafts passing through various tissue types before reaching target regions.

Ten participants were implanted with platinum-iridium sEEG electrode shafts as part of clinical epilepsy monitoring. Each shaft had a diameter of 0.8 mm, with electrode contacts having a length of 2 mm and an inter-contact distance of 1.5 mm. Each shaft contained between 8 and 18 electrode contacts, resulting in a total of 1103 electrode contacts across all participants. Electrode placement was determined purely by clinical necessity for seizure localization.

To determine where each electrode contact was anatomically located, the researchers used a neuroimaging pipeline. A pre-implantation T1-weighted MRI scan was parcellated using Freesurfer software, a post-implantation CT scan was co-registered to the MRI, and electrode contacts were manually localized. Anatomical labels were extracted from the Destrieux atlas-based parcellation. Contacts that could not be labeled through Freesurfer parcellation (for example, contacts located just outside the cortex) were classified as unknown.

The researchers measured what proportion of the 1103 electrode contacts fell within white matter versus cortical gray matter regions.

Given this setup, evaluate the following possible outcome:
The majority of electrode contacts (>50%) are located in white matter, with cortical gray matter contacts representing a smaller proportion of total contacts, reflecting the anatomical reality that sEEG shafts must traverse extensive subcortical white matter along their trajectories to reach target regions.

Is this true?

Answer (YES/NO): NO